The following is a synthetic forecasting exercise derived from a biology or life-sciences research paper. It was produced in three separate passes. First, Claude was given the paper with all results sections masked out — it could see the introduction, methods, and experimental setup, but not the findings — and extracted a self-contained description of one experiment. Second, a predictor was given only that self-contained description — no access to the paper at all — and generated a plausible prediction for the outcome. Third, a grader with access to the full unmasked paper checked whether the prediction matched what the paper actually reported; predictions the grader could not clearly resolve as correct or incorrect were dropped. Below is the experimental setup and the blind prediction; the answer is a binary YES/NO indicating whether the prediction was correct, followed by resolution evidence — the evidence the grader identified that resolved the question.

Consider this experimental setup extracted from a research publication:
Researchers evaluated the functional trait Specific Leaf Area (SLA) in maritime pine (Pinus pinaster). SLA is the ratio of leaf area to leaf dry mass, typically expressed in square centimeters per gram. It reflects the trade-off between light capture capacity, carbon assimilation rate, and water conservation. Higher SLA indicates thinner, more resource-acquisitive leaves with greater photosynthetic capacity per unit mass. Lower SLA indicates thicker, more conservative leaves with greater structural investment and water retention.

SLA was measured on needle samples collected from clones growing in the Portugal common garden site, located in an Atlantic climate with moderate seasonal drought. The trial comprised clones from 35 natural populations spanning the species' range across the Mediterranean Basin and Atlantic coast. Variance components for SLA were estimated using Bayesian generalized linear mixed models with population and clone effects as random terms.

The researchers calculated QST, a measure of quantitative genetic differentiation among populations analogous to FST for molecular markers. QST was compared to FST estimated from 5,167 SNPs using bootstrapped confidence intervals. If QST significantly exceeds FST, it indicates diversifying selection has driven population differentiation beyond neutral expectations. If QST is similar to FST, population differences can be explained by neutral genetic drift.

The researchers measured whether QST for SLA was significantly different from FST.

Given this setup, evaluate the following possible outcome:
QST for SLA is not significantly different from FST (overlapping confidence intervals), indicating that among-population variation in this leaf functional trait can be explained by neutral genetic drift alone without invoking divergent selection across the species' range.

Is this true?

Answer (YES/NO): YES